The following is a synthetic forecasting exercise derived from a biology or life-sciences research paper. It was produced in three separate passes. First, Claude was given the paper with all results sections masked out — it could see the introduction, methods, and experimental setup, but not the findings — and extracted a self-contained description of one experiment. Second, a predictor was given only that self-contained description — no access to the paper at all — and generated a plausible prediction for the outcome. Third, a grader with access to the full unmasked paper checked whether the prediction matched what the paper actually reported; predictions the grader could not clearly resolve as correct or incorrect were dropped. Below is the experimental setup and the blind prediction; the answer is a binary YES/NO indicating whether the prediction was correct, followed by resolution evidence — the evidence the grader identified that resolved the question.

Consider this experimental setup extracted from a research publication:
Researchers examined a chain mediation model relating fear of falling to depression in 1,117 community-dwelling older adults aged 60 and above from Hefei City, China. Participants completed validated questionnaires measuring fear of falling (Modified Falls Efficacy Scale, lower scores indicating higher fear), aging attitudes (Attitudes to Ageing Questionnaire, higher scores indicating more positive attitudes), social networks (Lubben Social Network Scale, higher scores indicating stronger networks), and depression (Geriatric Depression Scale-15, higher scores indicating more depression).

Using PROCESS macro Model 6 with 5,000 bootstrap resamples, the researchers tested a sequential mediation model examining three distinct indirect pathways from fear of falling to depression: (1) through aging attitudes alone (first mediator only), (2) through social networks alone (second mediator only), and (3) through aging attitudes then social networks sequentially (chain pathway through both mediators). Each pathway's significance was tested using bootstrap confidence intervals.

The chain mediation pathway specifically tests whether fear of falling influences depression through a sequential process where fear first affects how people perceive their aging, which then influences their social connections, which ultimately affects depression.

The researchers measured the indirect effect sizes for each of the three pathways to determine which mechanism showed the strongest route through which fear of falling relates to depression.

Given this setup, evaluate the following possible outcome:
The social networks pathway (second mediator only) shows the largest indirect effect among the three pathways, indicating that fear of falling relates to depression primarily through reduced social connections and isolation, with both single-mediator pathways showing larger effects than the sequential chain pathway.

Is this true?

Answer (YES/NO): NO